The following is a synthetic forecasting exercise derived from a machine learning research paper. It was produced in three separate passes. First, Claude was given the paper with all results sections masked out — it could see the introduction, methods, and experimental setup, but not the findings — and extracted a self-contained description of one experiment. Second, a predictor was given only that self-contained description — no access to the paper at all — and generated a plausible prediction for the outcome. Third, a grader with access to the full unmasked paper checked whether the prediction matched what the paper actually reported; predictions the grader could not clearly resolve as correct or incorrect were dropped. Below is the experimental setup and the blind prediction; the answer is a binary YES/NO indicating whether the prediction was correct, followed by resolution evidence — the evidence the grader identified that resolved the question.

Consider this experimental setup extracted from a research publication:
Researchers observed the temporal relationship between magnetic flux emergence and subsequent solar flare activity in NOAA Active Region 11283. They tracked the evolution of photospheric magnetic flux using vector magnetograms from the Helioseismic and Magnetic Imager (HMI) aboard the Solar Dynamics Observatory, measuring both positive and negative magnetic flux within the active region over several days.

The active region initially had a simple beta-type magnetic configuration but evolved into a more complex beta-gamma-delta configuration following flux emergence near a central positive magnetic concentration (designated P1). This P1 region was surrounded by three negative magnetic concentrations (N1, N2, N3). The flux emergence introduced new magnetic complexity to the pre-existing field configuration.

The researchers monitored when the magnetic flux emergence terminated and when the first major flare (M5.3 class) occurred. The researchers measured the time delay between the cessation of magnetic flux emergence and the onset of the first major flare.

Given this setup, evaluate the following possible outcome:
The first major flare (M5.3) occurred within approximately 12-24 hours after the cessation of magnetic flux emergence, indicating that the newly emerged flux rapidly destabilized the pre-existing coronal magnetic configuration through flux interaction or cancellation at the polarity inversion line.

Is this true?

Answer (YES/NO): NO